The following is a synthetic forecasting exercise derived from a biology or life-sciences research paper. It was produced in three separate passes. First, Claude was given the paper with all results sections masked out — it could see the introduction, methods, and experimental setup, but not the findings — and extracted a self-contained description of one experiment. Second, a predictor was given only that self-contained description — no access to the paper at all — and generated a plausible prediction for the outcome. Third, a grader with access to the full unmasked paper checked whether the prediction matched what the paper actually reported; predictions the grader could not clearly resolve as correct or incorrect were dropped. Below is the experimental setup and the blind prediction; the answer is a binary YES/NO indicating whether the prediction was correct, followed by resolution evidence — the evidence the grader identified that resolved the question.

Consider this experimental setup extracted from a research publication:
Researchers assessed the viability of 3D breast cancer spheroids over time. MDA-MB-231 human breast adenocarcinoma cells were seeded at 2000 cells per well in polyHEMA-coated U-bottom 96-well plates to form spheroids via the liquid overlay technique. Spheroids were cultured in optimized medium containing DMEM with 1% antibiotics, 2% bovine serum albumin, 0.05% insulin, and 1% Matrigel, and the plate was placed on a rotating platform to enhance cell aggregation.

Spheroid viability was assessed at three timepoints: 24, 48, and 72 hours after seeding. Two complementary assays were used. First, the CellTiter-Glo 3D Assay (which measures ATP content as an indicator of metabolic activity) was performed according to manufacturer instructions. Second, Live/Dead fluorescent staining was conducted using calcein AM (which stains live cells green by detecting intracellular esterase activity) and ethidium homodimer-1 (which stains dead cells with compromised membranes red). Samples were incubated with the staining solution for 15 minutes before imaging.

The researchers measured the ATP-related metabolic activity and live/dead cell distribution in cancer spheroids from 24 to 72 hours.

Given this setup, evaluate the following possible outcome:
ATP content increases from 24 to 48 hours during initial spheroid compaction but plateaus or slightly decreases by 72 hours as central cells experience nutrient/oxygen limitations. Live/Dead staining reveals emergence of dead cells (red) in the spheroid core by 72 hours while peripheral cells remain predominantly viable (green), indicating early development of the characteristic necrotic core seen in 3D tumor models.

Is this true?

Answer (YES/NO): NO